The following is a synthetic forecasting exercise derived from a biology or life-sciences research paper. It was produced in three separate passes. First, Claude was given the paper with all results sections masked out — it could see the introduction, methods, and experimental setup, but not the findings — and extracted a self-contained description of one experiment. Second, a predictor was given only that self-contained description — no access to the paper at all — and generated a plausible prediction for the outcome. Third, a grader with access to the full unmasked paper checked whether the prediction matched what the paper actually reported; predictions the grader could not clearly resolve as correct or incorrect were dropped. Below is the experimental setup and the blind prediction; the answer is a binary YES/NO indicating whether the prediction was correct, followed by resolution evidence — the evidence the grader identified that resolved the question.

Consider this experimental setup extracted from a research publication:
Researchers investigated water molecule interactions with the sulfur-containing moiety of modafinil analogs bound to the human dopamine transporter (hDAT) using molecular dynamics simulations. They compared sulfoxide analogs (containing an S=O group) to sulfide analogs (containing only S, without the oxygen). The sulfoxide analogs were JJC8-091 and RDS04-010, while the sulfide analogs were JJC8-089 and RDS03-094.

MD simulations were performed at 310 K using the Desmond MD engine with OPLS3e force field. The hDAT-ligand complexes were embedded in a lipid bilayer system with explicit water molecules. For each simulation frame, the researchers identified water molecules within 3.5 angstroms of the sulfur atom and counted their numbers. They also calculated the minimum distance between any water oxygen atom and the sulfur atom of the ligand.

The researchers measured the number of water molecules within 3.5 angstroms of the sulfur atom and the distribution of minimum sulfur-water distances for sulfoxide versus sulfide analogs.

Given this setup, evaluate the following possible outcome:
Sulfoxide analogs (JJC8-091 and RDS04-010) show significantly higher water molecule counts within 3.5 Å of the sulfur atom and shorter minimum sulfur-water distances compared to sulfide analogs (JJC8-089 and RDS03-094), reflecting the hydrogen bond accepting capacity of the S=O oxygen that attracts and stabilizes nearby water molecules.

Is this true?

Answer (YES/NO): YES